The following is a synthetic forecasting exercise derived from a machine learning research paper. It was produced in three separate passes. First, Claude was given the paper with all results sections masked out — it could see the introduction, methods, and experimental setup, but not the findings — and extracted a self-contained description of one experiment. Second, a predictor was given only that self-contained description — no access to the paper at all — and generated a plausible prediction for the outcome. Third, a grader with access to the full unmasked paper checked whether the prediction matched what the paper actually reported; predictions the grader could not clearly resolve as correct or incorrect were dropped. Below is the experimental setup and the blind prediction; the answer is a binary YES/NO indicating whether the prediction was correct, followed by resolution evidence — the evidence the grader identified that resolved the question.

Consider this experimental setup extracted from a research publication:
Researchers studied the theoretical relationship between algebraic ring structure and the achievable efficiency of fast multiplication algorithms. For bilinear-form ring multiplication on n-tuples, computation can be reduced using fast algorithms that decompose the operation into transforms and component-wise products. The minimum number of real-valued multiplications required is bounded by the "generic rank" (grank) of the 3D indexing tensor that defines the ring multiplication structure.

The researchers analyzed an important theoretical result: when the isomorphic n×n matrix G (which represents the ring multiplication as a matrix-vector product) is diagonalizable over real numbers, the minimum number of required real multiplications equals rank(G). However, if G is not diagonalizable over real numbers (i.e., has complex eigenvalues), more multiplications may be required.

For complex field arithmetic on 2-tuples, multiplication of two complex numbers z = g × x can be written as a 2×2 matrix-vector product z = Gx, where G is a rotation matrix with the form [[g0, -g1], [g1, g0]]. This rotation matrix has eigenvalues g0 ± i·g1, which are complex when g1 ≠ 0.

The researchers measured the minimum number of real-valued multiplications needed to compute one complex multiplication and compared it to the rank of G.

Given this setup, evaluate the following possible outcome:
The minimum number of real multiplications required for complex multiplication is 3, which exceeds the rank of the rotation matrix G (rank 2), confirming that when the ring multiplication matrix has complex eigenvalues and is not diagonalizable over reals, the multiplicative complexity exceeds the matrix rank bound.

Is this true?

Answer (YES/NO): YES